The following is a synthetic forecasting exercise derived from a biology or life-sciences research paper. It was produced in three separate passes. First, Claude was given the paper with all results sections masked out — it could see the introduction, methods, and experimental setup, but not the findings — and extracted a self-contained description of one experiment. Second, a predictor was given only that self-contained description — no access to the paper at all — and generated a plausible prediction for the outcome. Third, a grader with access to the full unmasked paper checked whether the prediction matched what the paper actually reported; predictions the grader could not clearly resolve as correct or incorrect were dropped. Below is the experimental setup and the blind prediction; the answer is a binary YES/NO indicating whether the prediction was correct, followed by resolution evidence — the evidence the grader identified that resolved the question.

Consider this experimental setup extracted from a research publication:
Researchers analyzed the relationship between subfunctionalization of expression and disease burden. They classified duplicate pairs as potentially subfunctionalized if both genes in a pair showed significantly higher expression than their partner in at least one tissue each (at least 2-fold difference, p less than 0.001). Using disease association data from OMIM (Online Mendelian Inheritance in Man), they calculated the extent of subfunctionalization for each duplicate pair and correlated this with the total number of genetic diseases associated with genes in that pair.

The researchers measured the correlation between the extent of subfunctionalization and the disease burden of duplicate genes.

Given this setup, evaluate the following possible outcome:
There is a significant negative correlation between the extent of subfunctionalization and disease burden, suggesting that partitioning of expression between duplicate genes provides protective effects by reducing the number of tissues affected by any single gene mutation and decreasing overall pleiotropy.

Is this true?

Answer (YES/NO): NO